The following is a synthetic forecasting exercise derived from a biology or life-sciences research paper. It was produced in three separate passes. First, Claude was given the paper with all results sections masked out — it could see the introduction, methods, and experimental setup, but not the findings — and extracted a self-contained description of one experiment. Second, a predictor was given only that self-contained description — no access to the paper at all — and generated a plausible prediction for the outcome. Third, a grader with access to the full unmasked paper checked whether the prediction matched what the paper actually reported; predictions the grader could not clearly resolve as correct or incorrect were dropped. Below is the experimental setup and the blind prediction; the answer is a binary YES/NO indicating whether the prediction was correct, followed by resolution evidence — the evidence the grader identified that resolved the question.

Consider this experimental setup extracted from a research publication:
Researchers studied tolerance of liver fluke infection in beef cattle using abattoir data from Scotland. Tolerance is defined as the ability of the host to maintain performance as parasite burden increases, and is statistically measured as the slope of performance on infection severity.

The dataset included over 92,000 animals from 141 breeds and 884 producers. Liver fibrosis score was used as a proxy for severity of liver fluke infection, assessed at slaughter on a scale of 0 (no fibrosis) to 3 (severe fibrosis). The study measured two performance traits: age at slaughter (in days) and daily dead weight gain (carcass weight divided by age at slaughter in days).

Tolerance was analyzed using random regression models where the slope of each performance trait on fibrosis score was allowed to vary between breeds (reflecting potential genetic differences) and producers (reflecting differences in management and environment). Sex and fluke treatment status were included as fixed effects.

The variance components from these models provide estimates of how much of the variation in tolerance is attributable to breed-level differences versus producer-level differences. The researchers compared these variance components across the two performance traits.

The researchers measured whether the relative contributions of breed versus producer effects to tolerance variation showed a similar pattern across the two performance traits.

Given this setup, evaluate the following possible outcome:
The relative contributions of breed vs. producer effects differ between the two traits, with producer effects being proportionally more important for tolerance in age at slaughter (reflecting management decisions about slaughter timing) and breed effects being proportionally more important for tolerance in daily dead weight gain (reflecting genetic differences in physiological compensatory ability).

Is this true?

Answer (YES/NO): NO